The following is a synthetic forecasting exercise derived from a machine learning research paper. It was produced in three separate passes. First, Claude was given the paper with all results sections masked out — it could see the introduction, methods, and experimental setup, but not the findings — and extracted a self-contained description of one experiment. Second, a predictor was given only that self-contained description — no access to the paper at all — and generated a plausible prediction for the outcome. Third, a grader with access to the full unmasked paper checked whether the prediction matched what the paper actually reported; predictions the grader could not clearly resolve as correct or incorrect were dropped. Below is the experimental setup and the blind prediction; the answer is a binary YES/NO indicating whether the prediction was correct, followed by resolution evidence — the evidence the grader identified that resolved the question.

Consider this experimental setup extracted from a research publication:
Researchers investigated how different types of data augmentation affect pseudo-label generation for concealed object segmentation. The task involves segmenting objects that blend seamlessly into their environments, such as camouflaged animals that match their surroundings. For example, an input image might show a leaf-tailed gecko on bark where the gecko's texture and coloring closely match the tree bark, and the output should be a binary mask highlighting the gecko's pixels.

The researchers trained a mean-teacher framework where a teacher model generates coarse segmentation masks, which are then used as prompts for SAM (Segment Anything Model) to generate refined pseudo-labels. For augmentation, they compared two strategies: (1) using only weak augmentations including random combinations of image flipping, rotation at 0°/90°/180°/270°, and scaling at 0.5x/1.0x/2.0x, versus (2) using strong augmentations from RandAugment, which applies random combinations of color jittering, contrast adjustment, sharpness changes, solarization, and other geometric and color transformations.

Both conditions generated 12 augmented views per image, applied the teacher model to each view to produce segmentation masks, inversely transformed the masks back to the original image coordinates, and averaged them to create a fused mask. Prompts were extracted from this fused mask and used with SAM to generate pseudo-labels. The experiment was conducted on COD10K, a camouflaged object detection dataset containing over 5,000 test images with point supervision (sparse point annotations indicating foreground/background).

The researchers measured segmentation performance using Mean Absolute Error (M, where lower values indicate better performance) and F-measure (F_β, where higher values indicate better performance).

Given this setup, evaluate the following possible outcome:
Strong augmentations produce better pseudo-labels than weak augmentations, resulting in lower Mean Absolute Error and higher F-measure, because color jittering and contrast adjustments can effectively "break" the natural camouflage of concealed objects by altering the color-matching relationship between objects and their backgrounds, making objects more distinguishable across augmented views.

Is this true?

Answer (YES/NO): NO